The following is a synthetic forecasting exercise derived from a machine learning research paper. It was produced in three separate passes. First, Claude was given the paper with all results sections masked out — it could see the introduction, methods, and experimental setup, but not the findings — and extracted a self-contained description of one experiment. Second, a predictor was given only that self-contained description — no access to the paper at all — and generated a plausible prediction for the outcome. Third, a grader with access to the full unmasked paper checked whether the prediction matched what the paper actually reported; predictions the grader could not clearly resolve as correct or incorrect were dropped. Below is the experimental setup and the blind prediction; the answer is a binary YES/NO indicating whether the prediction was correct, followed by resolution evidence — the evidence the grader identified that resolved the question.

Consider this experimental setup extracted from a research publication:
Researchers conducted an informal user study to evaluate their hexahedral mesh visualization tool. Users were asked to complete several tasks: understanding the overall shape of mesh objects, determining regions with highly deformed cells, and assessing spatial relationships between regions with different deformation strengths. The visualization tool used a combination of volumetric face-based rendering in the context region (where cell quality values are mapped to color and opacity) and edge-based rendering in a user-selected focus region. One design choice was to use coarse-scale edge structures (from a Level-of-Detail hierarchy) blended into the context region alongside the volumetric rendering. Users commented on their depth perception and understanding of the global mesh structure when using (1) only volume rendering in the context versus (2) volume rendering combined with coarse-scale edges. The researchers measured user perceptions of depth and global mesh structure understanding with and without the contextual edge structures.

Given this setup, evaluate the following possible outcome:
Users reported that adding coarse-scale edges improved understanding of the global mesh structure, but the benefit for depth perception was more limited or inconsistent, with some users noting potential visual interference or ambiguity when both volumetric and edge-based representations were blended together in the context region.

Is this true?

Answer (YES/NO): NO